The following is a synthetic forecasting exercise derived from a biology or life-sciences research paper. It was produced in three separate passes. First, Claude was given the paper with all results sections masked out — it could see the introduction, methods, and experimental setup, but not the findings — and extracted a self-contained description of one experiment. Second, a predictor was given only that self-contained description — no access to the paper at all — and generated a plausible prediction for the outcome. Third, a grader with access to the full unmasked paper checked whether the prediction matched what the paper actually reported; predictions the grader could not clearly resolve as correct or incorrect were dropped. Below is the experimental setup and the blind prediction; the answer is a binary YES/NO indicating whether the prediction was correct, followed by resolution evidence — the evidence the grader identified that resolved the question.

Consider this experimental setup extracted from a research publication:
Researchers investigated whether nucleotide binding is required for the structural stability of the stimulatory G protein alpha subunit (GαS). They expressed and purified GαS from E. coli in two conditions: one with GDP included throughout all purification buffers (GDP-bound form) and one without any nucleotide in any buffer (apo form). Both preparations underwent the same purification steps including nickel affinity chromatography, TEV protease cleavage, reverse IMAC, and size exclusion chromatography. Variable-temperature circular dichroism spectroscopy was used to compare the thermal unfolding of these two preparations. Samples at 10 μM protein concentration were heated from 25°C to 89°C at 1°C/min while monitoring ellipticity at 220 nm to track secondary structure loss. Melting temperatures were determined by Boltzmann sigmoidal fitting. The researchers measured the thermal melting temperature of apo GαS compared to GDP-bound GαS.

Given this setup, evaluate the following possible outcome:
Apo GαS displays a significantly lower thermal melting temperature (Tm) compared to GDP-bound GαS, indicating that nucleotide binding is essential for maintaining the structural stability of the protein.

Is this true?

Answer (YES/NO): NO